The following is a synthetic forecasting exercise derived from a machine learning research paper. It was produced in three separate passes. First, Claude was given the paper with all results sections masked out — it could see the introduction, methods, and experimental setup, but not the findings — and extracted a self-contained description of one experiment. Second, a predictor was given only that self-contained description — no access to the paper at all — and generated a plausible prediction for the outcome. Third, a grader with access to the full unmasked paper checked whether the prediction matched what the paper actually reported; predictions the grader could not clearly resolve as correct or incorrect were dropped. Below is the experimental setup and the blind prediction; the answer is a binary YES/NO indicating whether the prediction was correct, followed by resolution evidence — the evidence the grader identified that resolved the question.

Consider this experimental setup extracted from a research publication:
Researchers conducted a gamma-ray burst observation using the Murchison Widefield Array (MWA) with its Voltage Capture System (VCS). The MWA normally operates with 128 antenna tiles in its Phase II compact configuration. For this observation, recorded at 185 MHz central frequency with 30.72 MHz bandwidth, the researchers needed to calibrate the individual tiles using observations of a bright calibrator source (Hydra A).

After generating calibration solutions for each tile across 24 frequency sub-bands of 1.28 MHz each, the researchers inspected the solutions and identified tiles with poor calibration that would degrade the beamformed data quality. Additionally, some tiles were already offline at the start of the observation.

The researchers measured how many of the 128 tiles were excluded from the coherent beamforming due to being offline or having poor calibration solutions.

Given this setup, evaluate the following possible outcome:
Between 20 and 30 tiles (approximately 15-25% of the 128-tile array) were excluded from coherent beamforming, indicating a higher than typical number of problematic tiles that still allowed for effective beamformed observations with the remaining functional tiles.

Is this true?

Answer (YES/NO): NO